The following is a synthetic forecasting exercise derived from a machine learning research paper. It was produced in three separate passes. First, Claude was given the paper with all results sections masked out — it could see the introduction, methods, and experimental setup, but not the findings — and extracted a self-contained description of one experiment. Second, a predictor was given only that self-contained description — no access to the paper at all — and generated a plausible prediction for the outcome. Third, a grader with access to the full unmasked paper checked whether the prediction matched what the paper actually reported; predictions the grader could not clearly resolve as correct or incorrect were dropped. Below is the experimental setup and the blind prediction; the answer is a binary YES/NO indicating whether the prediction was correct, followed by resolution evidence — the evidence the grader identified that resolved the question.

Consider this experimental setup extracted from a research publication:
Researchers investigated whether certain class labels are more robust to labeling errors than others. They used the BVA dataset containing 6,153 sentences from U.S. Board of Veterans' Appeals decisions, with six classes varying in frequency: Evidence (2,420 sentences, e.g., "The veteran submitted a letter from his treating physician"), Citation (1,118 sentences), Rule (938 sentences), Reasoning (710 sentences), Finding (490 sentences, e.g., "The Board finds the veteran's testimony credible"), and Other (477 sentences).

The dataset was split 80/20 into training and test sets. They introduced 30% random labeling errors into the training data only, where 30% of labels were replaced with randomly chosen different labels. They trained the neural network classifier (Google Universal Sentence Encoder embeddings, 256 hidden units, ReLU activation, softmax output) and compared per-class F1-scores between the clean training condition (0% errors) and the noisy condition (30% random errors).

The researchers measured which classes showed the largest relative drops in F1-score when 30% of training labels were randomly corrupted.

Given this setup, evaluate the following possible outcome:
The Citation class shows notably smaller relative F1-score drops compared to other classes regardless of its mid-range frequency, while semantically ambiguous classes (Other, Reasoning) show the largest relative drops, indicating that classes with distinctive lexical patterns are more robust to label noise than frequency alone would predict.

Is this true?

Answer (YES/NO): NO